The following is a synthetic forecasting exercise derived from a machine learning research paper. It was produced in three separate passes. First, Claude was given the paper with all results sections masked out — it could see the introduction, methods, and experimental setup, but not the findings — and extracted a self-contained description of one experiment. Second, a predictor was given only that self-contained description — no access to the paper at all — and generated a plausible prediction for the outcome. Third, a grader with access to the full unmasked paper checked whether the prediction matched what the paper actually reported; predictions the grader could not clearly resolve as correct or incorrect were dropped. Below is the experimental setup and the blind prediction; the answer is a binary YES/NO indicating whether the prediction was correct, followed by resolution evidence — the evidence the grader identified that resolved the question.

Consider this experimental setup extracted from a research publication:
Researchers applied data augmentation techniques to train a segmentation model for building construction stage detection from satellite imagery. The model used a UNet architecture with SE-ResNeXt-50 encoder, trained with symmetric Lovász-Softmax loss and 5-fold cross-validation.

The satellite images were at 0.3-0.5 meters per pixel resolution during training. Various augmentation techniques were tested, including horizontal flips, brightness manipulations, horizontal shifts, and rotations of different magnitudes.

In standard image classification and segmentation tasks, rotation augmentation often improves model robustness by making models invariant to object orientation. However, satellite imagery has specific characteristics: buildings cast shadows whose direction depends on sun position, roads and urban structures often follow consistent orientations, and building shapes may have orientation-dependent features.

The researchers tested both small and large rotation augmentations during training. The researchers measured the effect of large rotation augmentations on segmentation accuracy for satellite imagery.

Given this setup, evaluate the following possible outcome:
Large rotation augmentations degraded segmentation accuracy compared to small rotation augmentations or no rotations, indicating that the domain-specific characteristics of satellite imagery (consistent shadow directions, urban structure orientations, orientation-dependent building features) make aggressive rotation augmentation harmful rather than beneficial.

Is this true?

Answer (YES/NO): YES